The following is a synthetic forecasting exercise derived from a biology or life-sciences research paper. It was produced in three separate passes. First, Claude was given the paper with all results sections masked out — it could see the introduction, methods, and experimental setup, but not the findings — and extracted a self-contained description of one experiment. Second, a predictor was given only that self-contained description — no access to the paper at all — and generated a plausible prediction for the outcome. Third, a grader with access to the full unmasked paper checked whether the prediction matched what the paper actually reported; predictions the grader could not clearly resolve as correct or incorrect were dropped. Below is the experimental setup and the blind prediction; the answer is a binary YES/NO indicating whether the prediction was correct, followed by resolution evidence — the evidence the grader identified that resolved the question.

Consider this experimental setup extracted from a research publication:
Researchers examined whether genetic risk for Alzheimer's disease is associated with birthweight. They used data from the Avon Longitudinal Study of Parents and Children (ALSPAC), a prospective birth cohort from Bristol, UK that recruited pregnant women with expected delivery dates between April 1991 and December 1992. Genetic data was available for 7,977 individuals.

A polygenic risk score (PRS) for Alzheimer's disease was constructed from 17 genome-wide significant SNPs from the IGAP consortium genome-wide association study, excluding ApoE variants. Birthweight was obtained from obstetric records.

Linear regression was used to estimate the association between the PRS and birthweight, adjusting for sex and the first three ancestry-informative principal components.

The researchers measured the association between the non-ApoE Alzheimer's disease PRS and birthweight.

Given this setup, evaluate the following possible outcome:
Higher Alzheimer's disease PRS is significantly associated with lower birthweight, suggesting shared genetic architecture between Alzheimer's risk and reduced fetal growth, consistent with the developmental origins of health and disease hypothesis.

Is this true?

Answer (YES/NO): NO